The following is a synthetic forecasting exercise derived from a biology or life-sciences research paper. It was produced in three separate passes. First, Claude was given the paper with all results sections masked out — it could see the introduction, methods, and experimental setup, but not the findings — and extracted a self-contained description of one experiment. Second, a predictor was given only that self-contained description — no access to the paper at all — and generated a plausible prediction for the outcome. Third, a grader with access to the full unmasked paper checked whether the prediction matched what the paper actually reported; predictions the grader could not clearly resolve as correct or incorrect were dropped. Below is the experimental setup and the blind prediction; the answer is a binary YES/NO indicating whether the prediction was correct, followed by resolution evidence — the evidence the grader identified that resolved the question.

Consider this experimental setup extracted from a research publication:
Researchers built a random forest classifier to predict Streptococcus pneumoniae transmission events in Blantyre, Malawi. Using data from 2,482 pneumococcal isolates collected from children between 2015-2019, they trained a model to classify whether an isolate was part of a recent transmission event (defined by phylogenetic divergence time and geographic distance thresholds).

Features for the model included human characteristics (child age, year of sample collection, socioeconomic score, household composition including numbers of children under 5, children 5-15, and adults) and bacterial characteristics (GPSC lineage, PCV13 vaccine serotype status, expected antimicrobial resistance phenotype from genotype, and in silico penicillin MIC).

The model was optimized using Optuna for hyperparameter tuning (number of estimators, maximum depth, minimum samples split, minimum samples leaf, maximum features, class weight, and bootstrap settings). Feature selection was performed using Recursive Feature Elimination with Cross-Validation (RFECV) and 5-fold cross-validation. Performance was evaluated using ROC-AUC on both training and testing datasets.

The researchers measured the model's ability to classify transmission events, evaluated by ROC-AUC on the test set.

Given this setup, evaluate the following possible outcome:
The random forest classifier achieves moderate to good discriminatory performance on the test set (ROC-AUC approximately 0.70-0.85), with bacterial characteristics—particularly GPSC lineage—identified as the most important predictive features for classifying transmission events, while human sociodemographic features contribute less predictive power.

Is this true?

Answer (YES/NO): NO